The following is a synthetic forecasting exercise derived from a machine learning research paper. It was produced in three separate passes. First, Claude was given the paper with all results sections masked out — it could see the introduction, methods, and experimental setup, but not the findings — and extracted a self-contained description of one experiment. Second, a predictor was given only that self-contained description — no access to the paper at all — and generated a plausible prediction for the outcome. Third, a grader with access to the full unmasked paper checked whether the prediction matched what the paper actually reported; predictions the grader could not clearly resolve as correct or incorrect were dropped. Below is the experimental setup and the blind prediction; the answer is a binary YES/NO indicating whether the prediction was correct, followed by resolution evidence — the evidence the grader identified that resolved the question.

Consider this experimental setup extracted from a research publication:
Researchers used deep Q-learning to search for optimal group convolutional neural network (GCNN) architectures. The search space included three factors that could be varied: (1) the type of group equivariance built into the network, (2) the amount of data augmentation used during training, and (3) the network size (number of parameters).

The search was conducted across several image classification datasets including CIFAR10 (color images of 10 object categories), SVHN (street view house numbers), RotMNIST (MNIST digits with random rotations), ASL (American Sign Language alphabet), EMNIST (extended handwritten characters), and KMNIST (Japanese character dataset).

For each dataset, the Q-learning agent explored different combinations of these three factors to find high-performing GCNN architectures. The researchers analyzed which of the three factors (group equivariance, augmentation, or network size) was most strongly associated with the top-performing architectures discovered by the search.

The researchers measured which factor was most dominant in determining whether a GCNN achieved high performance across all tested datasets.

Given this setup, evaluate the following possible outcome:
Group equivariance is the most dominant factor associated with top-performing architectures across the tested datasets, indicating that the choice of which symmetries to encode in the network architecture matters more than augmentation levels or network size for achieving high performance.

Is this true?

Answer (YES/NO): YES